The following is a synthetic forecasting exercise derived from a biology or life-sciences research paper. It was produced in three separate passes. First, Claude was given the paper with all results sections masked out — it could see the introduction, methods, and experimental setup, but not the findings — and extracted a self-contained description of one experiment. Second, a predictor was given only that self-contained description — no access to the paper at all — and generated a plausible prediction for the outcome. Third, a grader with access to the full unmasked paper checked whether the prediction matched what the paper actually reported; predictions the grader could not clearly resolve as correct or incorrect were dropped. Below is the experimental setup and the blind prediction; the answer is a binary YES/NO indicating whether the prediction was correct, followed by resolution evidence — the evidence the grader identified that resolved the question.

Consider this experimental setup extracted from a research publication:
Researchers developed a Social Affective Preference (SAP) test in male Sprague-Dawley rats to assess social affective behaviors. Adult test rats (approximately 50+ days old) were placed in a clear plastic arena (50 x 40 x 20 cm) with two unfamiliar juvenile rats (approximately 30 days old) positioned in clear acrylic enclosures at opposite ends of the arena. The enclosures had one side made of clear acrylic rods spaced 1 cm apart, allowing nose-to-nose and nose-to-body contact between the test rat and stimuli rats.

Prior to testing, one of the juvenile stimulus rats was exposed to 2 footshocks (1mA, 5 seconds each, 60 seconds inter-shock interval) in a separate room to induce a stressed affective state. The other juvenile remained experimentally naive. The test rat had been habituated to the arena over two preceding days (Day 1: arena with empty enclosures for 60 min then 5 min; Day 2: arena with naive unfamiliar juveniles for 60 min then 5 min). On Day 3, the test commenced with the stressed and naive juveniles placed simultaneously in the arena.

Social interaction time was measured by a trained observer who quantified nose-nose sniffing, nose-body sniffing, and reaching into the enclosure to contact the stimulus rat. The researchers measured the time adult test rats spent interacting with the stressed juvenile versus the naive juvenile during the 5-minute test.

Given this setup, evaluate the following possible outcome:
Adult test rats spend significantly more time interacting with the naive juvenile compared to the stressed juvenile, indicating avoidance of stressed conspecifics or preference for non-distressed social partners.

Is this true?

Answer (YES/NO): NO